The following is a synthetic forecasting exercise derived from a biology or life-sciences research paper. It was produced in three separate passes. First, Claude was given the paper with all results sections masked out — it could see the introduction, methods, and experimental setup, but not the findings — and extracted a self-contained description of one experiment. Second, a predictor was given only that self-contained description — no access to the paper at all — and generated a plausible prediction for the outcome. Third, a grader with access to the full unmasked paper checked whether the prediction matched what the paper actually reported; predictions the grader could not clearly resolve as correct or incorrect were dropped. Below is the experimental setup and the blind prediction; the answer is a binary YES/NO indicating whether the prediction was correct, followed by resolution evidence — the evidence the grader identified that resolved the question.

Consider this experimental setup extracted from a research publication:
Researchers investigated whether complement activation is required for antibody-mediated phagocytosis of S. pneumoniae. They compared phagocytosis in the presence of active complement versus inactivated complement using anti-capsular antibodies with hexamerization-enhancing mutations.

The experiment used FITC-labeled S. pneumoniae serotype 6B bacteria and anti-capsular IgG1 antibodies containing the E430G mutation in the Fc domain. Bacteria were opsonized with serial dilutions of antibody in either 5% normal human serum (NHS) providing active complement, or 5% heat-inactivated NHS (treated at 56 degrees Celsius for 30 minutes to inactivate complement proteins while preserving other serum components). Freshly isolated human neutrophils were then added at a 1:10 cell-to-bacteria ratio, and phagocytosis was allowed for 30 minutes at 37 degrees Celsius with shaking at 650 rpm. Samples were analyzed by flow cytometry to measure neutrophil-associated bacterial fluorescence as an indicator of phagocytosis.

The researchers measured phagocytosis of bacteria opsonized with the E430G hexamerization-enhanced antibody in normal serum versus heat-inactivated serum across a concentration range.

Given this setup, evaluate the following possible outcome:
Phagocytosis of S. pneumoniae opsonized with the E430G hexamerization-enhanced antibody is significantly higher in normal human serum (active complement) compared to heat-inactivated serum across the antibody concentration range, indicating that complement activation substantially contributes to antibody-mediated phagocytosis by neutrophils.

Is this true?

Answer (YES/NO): YES